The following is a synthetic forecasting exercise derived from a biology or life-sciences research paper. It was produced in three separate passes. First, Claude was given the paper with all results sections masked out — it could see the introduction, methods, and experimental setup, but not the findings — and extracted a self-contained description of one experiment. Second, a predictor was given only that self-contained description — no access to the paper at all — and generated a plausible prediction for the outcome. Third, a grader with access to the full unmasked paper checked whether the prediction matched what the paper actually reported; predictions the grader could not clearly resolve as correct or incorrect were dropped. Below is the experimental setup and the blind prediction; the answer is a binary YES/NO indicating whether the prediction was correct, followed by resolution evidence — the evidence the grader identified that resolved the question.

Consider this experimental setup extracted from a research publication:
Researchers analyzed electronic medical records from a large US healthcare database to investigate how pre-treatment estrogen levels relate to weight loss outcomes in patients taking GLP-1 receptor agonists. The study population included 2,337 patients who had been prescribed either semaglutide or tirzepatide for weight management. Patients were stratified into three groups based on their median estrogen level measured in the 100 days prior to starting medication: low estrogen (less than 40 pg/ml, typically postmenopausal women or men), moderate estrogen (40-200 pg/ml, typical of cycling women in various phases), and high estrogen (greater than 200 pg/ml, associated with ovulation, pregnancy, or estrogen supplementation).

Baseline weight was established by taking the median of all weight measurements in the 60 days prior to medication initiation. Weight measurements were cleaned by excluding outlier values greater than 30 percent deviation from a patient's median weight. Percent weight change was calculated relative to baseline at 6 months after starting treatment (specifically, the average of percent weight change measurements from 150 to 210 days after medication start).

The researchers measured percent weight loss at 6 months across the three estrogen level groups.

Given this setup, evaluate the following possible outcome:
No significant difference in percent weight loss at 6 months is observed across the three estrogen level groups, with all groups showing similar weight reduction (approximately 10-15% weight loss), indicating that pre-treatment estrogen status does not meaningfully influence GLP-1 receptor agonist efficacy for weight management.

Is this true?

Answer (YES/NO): NO